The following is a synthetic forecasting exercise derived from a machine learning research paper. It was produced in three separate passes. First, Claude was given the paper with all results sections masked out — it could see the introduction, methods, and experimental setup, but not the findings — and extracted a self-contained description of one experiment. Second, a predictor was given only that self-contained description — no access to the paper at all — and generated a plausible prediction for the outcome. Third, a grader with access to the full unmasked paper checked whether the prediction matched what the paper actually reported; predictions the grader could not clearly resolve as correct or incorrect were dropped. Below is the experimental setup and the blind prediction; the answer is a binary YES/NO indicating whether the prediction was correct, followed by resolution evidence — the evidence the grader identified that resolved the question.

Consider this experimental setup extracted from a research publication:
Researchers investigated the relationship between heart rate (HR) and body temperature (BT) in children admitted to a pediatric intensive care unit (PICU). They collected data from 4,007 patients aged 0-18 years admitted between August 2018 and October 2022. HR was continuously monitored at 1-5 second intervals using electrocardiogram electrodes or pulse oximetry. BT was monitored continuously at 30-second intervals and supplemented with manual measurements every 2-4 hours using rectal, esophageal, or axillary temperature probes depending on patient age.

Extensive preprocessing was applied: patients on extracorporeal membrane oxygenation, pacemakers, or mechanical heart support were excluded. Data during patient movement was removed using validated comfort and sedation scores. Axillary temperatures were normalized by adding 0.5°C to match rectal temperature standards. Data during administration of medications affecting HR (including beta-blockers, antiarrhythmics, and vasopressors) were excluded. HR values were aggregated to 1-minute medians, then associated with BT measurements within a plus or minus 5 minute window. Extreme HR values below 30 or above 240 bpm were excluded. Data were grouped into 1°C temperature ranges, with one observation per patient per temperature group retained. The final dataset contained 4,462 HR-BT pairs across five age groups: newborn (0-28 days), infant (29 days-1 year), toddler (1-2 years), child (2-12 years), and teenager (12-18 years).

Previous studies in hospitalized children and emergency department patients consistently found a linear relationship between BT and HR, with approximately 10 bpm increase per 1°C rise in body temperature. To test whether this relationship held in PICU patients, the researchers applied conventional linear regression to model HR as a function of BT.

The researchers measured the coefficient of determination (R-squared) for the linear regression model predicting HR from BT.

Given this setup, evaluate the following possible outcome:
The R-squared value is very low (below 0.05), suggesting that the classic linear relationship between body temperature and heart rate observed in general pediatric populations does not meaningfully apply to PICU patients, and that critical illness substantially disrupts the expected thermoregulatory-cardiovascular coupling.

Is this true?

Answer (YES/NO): NO